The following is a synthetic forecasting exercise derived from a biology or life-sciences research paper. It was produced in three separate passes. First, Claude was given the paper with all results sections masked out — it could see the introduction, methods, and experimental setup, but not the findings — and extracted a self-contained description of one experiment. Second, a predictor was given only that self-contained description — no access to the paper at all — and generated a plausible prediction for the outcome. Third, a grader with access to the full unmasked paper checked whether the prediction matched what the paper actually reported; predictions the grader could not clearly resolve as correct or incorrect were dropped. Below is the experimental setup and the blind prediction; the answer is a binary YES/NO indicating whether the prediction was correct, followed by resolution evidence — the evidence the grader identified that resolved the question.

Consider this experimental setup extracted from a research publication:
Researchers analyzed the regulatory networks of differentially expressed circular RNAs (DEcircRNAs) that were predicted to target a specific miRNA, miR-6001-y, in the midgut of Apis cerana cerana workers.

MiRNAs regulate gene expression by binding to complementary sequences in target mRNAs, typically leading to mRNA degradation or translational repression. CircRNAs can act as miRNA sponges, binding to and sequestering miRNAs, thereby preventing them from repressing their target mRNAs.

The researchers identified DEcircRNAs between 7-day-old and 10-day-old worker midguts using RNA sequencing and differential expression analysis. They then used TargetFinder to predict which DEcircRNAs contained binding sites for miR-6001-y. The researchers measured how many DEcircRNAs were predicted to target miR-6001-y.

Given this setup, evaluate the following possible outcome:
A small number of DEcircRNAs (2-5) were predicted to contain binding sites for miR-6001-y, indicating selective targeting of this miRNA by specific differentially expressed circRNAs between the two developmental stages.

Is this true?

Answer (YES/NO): NO